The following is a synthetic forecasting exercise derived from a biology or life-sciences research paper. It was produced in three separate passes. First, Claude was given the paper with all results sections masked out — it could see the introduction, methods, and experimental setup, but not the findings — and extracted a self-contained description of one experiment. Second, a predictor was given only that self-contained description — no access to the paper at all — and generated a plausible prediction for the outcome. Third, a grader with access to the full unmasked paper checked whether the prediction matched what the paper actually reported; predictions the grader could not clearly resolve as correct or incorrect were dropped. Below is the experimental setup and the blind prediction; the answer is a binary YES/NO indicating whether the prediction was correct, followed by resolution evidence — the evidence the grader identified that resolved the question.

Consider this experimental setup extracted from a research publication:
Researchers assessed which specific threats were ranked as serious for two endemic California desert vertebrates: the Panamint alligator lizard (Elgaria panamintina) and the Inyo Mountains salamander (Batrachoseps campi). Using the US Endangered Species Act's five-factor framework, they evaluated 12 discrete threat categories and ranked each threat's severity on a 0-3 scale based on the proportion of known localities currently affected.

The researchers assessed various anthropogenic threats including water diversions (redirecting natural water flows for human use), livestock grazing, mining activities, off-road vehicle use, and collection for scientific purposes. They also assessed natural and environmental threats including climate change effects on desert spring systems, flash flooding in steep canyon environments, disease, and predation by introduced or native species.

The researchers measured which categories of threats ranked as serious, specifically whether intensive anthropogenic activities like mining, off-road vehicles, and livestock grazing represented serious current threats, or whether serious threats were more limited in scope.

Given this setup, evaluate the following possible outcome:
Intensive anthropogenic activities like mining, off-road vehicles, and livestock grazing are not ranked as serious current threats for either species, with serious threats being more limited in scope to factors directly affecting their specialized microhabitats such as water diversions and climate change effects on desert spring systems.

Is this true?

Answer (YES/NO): YES